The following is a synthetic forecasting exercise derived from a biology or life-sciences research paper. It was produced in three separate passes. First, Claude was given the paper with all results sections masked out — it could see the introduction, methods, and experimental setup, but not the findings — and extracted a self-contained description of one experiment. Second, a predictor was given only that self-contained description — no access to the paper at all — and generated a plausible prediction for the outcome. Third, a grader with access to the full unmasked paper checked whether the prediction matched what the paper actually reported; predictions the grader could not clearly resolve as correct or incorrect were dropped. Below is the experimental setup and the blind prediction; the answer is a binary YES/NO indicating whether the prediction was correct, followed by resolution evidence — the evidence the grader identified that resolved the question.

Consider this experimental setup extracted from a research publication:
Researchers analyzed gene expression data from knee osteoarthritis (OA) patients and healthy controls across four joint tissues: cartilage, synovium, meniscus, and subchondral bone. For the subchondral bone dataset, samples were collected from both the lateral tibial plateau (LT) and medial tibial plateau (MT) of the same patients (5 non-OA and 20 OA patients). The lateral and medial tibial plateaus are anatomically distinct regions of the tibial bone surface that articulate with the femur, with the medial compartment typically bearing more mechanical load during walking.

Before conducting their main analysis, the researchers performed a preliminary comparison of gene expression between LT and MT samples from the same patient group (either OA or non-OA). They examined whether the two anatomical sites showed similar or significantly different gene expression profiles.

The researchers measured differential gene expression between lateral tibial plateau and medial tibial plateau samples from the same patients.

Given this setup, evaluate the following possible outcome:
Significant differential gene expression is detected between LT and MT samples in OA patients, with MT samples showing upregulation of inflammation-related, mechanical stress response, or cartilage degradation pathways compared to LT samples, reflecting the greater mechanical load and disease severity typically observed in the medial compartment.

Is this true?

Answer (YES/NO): NO